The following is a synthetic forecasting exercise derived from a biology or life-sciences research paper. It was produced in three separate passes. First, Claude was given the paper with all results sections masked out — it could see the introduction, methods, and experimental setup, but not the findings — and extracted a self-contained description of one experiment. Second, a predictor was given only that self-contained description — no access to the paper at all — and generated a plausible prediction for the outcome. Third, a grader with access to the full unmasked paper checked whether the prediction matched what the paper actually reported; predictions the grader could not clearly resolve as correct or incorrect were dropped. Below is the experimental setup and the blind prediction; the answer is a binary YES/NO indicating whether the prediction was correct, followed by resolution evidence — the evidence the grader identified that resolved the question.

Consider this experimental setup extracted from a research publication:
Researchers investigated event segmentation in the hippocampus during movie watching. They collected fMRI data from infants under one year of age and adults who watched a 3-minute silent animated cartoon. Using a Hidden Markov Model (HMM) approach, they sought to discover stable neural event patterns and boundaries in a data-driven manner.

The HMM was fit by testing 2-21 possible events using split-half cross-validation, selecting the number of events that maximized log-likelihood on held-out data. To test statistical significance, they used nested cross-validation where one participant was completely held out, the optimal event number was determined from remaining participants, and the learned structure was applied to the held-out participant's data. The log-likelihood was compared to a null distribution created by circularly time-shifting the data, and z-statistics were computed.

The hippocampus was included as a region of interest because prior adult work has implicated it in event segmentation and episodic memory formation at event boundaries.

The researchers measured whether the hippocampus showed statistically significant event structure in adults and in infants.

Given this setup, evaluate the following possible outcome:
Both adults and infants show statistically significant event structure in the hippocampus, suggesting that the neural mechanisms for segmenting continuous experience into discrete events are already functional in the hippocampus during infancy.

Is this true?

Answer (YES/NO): NO